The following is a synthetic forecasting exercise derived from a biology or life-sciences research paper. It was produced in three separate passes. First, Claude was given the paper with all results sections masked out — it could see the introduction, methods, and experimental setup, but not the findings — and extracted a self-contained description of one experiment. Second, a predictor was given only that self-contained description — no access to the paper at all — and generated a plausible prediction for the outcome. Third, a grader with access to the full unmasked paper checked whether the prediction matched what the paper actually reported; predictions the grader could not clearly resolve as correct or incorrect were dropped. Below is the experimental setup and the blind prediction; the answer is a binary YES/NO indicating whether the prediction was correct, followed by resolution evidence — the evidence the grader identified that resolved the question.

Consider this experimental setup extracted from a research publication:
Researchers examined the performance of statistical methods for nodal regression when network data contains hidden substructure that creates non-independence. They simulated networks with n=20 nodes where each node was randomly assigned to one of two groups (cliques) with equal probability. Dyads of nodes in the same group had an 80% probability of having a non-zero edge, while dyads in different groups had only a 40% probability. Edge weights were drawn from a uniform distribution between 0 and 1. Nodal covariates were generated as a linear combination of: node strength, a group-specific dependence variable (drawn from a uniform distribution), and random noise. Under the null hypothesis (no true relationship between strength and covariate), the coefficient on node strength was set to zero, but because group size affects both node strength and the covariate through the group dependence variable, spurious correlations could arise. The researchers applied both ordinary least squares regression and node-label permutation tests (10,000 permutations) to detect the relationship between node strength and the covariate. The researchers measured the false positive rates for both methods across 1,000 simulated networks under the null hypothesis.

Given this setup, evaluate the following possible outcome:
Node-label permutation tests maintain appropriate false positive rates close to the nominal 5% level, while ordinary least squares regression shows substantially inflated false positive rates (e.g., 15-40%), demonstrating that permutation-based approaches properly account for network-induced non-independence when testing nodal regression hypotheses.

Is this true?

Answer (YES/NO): NO